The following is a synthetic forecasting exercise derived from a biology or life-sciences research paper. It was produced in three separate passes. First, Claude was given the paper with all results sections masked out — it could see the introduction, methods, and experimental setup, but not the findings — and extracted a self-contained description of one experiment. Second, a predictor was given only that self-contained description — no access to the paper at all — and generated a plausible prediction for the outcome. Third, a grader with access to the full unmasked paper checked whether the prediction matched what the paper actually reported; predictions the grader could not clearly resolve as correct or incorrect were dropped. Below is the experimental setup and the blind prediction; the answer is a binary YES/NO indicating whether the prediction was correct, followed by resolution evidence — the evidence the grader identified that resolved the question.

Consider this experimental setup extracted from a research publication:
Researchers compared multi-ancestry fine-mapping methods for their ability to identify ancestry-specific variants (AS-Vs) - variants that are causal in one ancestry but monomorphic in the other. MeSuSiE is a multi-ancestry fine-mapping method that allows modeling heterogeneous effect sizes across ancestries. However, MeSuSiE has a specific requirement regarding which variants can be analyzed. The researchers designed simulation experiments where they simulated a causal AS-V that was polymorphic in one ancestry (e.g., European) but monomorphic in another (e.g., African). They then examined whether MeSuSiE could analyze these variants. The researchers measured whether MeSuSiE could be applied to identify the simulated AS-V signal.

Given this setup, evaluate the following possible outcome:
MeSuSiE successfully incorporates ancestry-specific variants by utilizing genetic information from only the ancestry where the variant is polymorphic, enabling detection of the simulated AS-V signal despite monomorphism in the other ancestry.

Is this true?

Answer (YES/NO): NO